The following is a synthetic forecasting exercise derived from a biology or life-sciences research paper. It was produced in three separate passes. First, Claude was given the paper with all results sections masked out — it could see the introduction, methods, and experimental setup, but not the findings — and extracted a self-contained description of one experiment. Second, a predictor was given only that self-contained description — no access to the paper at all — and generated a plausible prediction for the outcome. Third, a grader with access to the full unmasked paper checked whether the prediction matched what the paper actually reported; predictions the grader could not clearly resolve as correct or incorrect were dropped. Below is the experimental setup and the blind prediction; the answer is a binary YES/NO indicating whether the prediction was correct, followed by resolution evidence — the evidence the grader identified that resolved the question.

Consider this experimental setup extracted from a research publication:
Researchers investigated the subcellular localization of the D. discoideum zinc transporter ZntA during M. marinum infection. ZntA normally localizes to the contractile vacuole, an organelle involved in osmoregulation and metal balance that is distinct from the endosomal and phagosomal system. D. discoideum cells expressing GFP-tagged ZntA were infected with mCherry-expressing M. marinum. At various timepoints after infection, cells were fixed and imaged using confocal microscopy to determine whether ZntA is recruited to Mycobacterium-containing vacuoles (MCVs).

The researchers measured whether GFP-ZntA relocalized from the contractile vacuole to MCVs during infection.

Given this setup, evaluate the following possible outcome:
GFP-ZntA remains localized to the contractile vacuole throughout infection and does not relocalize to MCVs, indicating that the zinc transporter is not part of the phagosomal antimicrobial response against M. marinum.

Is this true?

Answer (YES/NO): NO